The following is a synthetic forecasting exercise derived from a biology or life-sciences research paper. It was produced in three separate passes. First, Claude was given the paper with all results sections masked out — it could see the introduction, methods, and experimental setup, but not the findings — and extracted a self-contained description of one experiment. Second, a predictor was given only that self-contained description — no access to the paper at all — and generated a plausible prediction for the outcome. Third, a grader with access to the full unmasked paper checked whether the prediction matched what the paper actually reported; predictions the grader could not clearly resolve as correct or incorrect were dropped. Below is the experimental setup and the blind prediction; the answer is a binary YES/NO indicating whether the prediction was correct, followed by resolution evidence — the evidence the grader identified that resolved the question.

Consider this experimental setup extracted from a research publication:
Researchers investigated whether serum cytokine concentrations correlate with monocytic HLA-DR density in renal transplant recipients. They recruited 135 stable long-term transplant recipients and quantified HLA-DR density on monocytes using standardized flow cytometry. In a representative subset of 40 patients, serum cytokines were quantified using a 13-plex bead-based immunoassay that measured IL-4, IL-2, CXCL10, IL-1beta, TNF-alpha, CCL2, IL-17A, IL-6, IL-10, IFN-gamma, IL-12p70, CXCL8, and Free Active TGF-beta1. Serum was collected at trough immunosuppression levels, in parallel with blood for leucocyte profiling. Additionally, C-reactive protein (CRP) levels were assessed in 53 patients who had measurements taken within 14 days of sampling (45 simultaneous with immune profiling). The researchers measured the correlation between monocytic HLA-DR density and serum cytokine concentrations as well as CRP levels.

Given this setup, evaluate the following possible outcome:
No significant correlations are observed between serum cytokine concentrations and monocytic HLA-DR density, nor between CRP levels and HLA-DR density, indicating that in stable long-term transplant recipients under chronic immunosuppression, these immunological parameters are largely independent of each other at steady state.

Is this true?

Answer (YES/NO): YES